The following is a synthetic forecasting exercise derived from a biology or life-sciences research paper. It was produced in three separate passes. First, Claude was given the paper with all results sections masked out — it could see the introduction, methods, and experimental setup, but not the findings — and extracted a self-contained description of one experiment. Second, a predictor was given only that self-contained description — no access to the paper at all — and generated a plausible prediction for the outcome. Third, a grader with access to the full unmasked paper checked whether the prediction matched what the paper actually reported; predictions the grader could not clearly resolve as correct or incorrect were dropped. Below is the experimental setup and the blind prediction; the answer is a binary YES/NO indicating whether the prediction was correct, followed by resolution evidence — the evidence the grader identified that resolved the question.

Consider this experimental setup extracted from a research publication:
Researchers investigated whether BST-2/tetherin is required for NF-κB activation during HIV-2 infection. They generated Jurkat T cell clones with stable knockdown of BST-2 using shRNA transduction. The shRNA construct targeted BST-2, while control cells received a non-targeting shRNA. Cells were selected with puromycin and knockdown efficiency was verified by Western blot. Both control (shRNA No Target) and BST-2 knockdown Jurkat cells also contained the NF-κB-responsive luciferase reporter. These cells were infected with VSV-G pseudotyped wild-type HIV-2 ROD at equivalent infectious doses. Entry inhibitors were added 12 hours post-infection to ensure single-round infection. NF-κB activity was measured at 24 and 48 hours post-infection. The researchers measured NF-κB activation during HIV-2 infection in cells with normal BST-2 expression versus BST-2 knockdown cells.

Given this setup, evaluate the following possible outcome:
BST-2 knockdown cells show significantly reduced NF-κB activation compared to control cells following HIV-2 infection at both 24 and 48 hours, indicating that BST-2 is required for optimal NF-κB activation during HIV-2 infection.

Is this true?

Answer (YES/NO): NO